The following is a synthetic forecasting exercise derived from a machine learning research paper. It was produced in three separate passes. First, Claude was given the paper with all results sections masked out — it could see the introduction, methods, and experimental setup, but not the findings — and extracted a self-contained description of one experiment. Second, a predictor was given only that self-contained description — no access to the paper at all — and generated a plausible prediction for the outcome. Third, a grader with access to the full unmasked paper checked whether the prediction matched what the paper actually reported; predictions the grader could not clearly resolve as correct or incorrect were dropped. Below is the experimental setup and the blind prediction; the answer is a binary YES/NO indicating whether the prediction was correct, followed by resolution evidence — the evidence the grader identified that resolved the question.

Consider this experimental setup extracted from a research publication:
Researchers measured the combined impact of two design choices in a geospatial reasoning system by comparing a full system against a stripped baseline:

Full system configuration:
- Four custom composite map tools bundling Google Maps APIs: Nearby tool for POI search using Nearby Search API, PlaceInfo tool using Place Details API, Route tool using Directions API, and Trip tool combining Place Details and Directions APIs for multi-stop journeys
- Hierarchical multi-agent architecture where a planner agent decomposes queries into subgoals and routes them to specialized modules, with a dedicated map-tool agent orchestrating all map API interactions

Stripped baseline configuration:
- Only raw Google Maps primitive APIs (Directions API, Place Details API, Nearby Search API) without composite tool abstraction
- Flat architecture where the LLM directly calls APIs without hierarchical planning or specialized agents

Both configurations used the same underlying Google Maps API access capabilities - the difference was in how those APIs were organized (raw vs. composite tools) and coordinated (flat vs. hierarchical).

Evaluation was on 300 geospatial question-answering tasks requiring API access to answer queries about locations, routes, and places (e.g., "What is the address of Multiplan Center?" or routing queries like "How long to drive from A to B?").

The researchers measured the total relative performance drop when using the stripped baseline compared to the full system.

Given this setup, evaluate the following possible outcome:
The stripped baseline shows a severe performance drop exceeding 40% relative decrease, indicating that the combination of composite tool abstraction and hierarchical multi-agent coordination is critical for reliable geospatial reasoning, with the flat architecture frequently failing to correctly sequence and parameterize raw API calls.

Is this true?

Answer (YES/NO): YES